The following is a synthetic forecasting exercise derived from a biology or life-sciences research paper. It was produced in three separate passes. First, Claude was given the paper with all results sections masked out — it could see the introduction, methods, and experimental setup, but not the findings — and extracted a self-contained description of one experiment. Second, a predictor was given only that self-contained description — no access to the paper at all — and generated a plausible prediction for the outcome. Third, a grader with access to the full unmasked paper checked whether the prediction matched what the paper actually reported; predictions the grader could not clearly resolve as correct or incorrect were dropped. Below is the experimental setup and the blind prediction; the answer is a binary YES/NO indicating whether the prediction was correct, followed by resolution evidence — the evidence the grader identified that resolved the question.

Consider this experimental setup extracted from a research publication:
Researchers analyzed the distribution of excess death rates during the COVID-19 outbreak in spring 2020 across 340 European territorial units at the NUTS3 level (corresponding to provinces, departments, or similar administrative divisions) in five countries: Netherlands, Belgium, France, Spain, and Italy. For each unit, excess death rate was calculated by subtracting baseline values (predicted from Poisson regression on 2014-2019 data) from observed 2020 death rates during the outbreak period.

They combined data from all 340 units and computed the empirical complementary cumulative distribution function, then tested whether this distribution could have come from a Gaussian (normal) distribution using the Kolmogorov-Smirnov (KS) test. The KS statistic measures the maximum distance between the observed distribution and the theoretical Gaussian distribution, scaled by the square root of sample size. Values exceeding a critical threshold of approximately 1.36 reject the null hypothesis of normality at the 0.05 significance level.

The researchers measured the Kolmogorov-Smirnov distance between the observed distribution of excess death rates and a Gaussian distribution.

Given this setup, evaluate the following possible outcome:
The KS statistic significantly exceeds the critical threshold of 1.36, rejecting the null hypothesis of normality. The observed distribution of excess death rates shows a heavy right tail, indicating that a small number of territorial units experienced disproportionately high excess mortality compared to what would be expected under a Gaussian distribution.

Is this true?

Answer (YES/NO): YES